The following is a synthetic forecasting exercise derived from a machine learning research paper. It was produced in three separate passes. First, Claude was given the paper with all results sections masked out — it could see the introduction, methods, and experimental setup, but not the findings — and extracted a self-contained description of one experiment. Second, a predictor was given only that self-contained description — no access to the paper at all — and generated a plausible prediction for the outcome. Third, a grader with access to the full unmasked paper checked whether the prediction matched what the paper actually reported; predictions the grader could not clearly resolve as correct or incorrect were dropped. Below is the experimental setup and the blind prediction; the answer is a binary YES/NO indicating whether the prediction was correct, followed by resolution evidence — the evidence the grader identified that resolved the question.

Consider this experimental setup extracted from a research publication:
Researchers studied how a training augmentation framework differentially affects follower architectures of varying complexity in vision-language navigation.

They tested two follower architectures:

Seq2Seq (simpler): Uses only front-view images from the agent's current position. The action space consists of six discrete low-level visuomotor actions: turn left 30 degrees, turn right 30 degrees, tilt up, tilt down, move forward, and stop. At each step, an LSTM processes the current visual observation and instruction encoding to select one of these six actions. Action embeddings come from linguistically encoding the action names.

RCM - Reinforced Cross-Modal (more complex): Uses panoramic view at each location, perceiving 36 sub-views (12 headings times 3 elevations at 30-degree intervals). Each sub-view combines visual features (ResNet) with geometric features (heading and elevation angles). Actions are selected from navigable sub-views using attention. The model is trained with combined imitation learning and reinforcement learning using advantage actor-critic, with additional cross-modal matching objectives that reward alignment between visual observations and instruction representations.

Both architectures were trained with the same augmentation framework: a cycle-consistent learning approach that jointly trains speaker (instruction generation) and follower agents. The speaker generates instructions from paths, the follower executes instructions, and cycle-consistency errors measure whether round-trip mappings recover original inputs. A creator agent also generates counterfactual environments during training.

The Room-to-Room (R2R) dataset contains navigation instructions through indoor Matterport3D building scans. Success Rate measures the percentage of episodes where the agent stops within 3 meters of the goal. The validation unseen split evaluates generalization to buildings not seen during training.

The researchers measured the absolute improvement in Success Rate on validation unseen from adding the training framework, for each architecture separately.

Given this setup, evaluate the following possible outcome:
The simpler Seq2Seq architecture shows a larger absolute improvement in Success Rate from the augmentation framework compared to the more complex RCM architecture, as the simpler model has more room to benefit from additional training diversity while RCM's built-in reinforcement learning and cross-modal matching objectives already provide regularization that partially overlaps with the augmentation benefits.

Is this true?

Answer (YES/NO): NO